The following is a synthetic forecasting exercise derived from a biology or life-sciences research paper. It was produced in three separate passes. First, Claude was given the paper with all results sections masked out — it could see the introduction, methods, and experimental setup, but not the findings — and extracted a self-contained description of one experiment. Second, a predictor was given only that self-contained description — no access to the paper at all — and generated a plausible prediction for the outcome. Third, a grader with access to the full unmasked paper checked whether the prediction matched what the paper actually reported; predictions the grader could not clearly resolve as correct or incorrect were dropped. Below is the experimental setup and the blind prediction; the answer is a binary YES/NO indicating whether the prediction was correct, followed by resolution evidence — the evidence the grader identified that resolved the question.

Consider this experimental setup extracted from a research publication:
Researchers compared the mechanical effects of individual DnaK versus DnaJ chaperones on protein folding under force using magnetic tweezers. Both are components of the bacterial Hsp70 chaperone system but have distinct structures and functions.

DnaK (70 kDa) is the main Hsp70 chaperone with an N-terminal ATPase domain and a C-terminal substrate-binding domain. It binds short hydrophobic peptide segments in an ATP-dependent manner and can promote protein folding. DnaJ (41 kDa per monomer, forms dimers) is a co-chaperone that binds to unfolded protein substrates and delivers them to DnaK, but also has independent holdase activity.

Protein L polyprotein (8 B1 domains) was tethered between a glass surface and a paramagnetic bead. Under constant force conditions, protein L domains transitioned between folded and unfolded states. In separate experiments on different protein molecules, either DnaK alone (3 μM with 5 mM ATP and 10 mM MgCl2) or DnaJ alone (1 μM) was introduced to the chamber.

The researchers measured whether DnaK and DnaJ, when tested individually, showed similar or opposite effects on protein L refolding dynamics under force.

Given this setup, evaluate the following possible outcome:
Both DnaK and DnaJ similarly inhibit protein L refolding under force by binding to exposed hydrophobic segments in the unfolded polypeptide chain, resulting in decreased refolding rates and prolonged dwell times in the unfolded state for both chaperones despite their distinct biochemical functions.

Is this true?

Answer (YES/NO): YES